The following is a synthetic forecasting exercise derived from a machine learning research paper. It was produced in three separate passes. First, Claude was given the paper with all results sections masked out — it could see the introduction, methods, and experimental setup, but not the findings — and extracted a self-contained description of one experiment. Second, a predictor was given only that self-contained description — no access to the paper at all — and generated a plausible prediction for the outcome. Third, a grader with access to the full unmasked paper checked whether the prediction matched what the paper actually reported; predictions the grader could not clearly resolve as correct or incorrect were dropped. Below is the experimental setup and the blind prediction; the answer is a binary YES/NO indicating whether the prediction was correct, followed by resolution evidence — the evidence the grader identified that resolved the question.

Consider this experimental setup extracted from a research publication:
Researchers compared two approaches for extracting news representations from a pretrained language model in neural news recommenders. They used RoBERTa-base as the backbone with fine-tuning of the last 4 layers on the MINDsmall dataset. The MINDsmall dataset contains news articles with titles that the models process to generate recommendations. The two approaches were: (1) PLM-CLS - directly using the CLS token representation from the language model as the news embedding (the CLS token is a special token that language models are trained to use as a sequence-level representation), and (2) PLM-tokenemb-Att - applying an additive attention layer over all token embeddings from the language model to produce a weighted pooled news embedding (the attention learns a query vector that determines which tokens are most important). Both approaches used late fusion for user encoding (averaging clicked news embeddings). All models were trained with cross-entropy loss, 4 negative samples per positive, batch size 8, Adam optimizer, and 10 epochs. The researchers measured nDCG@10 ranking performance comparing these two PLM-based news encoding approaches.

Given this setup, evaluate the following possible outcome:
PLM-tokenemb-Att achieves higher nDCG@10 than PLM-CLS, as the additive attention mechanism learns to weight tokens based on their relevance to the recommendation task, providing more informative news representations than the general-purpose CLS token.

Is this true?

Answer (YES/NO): NO